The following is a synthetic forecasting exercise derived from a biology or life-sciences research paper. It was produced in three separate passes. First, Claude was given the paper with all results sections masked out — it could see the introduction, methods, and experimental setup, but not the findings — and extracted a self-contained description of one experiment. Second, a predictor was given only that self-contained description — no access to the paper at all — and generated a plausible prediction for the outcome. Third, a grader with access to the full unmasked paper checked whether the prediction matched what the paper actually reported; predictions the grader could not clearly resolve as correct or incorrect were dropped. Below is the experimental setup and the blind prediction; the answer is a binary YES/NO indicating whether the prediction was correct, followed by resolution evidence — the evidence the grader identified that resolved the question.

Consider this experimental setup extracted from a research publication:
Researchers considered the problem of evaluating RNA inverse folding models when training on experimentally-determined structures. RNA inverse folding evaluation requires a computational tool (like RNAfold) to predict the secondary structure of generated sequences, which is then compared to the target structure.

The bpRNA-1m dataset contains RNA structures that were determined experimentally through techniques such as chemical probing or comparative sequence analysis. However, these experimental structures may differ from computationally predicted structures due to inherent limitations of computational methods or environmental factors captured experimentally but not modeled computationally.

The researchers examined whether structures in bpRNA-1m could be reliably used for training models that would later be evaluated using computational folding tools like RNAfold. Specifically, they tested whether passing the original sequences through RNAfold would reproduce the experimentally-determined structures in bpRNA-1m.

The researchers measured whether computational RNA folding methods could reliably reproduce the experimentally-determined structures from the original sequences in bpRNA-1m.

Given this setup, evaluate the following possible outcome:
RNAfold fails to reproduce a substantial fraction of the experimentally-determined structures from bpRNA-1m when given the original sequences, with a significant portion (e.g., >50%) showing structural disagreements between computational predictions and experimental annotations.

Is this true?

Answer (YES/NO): YES